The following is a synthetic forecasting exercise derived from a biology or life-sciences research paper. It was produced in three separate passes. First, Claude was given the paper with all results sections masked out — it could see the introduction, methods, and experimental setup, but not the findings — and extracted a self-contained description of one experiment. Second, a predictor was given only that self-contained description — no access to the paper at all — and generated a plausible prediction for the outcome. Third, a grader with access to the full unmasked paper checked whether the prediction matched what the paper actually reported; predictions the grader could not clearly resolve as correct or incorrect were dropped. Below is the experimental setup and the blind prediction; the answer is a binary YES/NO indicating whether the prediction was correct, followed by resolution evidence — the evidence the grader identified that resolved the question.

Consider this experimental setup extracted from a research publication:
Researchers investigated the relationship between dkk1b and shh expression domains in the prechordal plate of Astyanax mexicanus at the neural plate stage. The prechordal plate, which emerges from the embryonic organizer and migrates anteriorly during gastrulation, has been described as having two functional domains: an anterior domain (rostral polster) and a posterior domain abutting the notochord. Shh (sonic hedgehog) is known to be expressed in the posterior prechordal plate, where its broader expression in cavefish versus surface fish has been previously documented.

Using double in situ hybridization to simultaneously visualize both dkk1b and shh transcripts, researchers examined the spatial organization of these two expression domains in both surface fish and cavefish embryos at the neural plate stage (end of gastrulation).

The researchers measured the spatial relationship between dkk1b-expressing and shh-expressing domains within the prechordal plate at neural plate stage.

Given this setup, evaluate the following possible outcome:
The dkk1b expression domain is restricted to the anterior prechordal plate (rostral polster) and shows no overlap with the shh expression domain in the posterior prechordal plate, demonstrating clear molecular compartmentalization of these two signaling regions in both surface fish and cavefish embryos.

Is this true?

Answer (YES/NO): YES